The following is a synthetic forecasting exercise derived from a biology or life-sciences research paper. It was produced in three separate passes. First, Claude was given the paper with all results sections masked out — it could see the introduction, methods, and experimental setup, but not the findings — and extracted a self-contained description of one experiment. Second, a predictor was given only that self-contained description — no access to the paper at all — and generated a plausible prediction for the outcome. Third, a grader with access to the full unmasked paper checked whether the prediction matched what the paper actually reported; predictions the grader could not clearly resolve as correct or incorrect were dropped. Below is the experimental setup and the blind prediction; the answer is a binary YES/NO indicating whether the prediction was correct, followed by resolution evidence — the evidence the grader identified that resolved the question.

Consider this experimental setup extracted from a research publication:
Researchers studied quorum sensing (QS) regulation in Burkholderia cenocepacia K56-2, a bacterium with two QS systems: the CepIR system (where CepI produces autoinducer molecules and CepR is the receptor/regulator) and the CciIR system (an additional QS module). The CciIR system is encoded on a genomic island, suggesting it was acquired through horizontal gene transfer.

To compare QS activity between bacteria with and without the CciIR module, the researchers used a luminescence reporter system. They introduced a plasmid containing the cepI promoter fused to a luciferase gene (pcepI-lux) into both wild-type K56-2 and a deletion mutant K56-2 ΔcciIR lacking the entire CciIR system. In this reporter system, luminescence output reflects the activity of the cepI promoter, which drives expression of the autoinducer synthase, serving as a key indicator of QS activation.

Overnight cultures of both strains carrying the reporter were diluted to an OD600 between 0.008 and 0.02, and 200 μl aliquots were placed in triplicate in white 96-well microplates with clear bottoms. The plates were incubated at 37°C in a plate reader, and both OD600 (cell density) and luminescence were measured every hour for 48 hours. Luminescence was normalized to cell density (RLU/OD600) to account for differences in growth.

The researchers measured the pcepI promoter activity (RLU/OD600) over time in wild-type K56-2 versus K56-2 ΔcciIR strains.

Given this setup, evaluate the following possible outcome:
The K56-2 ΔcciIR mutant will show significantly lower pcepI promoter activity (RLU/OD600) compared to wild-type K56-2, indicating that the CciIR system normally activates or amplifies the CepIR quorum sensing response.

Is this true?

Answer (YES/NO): NO